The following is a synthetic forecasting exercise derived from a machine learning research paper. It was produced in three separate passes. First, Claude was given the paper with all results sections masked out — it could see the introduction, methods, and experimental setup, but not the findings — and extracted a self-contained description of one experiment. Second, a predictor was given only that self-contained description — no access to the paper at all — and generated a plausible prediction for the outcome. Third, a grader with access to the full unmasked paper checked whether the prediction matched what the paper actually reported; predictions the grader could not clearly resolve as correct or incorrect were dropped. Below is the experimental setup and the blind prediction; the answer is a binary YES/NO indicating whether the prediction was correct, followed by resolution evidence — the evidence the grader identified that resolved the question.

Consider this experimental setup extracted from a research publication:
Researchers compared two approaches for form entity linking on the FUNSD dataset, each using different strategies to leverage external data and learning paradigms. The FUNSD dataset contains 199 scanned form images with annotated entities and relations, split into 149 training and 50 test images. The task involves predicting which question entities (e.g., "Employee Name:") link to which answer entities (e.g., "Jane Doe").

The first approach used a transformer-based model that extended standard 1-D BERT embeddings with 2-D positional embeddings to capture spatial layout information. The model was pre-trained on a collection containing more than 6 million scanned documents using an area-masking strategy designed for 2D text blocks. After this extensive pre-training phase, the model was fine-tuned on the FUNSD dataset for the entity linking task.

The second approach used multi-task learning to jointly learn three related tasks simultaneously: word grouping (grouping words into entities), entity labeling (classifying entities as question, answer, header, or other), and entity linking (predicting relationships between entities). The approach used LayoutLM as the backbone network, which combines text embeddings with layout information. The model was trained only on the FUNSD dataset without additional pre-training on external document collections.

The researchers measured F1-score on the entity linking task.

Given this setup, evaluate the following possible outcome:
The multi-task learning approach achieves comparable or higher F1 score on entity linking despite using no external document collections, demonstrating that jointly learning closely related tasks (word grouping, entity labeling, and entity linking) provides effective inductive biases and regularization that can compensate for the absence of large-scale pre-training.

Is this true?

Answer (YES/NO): NO